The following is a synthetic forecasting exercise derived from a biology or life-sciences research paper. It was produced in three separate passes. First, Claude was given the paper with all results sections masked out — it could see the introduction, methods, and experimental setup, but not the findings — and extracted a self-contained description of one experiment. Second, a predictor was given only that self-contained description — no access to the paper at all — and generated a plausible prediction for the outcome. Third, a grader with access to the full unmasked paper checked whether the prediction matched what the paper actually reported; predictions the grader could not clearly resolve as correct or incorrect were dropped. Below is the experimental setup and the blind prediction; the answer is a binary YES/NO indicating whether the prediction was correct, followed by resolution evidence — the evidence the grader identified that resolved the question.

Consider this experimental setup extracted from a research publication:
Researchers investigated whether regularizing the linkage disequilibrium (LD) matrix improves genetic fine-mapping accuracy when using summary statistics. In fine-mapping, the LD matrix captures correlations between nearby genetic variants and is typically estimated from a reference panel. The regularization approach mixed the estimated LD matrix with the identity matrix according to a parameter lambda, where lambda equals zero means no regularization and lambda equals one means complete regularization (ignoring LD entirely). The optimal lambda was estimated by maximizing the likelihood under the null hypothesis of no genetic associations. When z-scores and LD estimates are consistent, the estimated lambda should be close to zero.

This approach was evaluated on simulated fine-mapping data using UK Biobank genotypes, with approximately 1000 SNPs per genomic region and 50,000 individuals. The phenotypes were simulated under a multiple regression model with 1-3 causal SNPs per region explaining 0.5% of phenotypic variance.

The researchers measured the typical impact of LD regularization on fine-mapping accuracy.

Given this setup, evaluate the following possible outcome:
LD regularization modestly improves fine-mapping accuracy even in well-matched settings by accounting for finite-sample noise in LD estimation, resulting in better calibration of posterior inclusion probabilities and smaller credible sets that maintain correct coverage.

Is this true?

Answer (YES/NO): NO